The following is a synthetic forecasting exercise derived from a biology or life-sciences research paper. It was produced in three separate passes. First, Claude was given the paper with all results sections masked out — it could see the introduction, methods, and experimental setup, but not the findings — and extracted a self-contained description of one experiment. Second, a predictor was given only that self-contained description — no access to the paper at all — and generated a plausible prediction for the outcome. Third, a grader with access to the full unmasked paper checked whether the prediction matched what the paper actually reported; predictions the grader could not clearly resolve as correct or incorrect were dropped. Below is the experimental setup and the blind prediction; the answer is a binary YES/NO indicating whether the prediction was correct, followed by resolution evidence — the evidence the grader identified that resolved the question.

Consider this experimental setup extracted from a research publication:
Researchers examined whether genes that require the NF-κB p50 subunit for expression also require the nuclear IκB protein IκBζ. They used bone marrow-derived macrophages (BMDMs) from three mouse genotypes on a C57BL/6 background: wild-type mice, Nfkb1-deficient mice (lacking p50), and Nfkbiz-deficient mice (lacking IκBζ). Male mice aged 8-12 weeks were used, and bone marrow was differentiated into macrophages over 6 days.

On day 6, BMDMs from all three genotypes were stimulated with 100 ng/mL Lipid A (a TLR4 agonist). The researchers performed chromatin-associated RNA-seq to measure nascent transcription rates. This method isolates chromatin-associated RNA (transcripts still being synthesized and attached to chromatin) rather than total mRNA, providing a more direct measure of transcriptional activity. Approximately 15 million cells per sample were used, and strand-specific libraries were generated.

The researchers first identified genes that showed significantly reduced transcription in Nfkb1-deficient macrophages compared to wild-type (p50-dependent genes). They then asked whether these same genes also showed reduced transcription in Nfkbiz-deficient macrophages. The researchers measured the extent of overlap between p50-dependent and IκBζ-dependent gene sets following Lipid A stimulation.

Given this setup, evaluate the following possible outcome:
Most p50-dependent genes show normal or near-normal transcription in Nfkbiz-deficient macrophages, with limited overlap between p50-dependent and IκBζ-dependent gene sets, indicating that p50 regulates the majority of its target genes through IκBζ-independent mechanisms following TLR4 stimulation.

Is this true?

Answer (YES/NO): NO